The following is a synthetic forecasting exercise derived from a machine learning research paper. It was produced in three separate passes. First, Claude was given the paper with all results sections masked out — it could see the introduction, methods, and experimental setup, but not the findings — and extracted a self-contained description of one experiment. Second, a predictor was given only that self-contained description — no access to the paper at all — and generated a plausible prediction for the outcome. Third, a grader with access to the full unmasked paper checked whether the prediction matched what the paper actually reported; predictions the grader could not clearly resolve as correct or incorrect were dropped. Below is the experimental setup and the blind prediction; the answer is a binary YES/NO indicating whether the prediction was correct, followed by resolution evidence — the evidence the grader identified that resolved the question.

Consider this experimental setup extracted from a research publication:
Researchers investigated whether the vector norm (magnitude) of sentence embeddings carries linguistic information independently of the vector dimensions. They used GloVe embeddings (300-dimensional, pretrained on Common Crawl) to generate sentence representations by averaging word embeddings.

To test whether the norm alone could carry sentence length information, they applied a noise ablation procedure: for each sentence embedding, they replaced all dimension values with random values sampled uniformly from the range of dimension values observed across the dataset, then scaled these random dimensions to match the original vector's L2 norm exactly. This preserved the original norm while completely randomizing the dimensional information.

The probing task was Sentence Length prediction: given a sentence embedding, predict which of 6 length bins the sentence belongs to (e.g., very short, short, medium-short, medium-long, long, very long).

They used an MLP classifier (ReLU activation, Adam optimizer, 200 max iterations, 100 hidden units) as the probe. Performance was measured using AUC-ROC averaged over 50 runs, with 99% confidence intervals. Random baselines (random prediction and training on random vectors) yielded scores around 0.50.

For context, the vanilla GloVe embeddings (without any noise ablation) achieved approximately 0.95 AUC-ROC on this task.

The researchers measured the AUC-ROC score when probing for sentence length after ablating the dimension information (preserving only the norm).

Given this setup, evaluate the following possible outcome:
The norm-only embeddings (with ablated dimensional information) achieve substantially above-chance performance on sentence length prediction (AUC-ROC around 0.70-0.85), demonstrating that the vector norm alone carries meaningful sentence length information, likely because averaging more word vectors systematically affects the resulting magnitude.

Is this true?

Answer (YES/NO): NO